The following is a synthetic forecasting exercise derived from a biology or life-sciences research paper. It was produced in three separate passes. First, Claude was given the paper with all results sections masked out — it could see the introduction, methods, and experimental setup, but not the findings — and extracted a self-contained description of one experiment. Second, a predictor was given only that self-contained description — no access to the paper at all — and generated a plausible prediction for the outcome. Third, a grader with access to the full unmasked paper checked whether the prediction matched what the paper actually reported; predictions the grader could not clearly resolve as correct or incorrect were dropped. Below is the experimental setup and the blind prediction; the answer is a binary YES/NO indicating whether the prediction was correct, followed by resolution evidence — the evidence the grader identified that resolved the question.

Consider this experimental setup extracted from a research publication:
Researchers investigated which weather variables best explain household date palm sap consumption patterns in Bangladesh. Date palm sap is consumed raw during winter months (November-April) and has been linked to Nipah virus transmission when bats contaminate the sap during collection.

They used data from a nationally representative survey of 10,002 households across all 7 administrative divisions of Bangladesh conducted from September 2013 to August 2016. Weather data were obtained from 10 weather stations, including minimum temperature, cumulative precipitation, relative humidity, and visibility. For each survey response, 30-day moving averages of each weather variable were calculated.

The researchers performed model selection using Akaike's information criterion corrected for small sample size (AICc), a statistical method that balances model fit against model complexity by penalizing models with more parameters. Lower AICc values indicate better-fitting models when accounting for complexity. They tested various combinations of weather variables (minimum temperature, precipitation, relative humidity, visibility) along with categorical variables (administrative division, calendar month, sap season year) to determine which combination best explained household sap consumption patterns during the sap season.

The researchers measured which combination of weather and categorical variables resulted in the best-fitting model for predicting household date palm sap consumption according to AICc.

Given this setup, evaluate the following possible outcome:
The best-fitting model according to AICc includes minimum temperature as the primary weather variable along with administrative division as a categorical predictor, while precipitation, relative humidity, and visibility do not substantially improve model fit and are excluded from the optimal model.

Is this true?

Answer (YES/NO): NO